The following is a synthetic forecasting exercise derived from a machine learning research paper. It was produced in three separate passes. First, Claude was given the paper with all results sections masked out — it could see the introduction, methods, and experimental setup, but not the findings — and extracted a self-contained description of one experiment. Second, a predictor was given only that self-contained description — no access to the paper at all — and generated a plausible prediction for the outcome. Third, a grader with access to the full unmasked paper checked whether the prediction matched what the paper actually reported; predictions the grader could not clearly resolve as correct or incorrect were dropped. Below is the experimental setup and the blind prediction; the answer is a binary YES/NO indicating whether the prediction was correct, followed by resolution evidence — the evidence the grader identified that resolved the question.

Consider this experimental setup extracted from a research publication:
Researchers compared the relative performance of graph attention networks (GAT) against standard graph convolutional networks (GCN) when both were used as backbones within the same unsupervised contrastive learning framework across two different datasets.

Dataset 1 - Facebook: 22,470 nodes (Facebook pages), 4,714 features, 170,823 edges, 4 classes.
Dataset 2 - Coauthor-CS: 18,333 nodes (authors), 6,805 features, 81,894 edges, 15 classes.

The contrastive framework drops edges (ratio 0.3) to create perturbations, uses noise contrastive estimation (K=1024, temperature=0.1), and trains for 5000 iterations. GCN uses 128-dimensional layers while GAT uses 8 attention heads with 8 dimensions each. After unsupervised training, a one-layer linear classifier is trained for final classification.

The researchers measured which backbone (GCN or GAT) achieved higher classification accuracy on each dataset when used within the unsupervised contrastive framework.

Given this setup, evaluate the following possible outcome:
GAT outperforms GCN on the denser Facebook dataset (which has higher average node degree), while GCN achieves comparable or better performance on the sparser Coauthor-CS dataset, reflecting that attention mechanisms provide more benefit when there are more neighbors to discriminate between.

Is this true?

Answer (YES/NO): YES